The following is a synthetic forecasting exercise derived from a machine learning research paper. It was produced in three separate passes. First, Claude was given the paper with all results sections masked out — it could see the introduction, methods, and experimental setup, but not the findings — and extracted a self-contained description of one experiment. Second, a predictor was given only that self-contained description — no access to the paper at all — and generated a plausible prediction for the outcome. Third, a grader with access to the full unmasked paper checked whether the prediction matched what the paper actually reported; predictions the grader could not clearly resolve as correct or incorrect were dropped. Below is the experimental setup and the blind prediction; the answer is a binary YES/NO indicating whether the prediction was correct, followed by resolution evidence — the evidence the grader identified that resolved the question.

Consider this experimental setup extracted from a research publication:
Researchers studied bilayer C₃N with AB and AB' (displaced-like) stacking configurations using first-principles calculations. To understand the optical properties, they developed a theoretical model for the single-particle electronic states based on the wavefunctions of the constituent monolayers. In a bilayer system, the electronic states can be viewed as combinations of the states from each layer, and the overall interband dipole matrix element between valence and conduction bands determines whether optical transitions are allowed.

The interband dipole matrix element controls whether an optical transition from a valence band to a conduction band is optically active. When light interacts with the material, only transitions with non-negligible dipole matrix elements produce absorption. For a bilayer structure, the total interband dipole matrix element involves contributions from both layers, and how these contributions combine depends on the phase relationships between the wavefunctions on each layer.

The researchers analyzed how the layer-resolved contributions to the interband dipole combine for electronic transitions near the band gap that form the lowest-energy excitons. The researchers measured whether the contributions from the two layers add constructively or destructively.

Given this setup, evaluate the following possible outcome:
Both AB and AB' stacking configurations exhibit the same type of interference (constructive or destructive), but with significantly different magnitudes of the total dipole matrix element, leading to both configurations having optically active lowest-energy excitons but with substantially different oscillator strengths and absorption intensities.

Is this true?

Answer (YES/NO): NO